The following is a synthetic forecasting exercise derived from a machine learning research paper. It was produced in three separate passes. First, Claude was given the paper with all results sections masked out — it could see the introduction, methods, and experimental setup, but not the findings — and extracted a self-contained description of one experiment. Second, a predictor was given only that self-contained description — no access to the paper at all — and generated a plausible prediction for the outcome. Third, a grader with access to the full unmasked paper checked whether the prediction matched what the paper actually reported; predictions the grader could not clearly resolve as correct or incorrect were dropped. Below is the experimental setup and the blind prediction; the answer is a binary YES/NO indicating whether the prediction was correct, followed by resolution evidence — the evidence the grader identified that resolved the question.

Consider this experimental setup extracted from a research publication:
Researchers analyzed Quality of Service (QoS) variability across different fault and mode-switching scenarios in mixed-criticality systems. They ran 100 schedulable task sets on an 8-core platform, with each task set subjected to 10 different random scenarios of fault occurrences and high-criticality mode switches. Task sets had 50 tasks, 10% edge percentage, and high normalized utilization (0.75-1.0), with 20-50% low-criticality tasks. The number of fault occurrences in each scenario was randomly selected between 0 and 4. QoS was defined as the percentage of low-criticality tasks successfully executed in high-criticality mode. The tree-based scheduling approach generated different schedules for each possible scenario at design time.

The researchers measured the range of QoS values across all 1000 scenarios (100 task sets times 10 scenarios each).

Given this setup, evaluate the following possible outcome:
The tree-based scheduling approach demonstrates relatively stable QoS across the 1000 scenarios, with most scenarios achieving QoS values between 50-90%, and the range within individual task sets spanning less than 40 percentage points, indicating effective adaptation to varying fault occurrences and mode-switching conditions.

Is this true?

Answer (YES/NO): NO